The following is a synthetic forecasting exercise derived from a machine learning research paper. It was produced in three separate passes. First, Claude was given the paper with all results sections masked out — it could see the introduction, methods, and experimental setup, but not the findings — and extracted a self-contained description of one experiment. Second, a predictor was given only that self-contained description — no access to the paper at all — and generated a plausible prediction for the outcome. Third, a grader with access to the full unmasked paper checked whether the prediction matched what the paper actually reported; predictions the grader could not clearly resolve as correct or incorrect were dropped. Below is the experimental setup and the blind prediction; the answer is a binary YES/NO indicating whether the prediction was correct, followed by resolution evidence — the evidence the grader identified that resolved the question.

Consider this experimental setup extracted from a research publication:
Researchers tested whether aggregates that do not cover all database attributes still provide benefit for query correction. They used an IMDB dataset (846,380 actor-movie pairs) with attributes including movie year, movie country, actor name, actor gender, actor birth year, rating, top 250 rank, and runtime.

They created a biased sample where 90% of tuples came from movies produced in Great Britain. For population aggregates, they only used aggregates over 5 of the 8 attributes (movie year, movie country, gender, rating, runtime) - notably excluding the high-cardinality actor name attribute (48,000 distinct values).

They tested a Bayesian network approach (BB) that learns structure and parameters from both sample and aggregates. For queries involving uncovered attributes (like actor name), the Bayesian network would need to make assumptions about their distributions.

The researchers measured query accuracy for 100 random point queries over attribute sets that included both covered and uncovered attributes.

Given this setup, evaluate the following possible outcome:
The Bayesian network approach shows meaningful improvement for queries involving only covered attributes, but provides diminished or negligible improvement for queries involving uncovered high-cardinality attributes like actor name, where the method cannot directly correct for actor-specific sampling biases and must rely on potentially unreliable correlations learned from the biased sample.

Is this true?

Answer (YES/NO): NO